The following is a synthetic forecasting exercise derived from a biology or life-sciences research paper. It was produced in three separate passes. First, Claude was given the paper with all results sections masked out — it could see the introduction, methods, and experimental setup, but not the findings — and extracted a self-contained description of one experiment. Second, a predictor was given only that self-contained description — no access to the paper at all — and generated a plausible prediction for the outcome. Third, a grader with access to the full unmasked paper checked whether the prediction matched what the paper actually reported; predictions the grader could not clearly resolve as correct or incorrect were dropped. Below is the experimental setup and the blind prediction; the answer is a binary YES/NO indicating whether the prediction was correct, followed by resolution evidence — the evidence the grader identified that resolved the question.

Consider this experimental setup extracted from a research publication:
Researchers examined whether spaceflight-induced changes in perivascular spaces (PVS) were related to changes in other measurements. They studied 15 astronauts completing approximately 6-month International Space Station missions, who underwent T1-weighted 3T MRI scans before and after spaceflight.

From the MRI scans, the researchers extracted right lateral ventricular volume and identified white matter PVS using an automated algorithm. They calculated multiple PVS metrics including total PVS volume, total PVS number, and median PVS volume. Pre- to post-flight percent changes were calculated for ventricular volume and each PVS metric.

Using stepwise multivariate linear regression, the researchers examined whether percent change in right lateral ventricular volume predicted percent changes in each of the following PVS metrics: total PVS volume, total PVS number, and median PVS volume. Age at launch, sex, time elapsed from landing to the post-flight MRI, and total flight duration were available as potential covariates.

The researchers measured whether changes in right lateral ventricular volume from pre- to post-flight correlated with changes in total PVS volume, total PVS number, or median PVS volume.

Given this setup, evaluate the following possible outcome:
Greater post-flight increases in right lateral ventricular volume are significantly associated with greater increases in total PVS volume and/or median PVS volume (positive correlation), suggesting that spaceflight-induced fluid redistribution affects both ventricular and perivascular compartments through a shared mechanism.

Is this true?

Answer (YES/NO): NO